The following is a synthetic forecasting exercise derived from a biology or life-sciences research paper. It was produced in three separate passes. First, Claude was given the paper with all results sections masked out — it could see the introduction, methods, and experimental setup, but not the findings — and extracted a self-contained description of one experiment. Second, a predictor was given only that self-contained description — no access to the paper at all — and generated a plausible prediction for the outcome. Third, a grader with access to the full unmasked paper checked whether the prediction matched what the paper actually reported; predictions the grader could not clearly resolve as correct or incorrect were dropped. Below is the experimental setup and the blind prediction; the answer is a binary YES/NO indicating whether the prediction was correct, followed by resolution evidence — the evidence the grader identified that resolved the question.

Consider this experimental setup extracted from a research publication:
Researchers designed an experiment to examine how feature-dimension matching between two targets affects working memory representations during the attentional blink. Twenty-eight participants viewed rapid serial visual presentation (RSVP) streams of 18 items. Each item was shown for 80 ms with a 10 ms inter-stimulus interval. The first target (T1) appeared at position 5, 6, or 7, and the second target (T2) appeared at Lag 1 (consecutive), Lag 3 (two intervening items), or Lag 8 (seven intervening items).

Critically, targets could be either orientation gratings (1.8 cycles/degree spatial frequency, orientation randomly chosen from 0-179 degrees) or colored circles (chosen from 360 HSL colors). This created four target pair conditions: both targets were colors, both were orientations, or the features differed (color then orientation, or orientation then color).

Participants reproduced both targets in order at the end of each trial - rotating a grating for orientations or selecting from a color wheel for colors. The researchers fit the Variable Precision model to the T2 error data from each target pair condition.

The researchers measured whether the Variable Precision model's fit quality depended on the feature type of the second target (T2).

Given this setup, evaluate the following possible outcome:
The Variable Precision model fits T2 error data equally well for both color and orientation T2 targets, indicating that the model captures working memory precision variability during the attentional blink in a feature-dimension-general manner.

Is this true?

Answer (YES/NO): NO